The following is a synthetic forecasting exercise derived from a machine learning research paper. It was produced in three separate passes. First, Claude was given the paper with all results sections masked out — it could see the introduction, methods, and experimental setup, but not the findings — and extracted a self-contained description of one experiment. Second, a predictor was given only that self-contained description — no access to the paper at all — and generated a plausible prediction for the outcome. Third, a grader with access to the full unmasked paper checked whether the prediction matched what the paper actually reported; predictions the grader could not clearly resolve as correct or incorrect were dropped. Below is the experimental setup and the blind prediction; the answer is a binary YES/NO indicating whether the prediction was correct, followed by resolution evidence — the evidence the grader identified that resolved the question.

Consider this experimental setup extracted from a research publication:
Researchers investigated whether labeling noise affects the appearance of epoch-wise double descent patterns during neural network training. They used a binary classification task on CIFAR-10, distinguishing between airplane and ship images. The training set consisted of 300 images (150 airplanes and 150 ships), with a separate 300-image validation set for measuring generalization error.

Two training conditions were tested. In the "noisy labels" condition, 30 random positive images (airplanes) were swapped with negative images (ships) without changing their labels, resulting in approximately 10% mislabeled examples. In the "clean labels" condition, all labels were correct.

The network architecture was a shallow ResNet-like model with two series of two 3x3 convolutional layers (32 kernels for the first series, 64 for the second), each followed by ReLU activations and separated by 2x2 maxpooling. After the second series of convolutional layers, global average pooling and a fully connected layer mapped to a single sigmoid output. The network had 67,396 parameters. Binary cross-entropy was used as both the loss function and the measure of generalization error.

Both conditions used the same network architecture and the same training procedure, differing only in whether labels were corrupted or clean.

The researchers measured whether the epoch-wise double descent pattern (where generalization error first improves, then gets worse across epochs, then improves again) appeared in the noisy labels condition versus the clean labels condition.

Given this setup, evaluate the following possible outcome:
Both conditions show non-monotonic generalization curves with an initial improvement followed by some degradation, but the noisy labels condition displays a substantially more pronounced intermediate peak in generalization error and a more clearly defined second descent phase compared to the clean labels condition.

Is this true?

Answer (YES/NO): NO